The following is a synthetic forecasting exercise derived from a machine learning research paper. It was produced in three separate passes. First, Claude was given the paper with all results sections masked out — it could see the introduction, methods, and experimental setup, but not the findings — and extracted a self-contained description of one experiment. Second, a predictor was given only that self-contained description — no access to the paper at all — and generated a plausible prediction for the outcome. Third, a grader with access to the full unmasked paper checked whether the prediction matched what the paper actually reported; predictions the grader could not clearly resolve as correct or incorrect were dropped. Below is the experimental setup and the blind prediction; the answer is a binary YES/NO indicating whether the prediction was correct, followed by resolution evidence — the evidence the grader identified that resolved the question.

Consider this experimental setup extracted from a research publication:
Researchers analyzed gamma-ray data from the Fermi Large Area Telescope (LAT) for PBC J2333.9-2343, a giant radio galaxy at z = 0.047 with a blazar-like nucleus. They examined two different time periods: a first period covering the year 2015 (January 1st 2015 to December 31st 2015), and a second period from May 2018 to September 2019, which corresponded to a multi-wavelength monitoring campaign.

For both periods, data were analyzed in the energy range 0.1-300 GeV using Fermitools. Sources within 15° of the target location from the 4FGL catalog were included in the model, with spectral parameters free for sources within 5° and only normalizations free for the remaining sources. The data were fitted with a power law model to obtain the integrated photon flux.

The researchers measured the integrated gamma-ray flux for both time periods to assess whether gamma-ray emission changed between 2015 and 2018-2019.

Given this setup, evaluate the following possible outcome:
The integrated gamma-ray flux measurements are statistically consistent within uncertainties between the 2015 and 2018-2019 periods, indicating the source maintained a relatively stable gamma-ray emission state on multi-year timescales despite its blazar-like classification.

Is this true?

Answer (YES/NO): NO